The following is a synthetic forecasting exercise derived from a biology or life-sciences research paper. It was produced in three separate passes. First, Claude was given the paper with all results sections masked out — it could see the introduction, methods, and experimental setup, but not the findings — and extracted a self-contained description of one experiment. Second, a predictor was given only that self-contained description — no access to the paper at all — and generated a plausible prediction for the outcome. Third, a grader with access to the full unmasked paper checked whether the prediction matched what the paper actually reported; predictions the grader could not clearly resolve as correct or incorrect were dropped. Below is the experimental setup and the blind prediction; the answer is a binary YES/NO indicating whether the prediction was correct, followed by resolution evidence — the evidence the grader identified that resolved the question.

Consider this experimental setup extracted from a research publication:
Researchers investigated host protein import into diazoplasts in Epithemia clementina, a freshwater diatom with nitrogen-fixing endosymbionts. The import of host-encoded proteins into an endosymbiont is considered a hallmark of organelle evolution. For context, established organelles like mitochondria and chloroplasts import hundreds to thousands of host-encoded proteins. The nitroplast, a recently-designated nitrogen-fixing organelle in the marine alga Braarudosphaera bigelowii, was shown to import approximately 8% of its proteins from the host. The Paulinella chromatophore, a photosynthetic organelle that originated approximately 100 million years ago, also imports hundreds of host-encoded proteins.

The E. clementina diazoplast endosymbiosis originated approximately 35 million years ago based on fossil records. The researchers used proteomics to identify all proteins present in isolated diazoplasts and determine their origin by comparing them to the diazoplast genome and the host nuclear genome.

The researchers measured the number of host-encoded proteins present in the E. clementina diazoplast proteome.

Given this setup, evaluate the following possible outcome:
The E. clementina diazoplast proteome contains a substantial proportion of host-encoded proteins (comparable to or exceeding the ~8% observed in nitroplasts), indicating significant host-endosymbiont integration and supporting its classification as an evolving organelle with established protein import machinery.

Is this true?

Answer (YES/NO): NO